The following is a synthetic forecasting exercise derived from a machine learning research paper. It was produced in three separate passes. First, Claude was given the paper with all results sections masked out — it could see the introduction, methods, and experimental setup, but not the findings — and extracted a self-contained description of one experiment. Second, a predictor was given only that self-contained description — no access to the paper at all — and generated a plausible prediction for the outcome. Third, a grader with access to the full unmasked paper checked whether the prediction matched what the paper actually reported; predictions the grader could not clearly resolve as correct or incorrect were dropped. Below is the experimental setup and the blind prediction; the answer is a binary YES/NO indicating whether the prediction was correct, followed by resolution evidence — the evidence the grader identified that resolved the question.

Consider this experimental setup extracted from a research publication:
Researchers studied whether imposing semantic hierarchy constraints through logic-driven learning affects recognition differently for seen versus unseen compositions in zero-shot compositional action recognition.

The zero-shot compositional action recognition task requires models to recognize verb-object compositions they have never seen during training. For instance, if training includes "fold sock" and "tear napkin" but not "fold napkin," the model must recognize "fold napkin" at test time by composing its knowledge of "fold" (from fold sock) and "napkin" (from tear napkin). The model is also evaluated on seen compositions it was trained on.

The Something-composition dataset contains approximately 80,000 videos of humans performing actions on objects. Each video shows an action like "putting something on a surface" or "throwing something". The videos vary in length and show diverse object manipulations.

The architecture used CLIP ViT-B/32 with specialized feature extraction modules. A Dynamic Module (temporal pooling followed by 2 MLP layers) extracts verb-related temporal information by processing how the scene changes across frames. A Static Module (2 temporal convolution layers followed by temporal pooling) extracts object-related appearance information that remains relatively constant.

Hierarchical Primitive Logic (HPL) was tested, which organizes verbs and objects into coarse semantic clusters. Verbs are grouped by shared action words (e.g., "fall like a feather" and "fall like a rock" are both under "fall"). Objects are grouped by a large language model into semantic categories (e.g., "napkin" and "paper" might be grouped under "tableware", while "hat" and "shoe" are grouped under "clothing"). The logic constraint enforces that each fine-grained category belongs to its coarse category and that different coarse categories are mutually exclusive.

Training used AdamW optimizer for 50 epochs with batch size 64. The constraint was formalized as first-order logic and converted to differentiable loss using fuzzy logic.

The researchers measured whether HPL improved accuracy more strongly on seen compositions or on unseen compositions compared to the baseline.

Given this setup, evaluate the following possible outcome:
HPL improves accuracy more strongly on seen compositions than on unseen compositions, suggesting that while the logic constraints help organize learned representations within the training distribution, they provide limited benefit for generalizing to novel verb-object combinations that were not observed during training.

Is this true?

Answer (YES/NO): YES